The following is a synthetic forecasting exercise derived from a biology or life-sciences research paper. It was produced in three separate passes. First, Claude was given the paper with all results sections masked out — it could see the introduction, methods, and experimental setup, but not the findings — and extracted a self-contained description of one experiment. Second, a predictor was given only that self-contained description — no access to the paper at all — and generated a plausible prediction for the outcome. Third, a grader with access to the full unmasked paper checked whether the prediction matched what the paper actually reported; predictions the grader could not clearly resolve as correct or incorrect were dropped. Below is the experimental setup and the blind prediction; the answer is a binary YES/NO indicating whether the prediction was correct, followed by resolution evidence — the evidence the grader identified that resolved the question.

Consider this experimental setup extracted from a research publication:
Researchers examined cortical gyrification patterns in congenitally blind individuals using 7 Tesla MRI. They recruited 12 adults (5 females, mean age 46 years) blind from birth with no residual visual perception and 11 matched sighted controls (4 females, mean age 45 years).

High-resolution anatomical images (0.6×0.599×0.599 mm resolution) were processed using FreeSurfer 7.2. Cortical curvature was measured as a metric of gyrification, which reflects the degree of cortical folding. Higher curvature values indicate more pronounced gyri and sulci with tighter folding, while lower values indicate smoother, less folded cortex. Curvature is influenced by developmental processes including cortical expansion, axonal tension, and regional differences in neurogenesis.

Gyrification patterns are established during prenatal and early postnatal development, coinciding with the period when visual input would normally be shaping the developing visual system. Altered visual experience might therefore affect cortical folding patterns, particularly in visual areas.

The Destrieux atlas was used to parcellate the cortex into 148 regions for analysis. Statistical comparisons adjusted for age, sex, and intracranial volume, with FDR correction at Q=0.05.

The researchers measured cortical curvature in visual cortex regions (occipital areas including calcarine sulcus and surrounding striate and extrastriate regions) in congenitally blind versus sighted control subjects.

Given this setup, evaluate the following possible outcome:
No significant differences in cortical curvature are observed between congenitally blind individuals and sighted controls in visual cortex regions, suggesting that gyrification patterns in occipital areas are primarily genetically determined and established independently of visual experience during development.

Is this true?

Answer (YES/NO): NO